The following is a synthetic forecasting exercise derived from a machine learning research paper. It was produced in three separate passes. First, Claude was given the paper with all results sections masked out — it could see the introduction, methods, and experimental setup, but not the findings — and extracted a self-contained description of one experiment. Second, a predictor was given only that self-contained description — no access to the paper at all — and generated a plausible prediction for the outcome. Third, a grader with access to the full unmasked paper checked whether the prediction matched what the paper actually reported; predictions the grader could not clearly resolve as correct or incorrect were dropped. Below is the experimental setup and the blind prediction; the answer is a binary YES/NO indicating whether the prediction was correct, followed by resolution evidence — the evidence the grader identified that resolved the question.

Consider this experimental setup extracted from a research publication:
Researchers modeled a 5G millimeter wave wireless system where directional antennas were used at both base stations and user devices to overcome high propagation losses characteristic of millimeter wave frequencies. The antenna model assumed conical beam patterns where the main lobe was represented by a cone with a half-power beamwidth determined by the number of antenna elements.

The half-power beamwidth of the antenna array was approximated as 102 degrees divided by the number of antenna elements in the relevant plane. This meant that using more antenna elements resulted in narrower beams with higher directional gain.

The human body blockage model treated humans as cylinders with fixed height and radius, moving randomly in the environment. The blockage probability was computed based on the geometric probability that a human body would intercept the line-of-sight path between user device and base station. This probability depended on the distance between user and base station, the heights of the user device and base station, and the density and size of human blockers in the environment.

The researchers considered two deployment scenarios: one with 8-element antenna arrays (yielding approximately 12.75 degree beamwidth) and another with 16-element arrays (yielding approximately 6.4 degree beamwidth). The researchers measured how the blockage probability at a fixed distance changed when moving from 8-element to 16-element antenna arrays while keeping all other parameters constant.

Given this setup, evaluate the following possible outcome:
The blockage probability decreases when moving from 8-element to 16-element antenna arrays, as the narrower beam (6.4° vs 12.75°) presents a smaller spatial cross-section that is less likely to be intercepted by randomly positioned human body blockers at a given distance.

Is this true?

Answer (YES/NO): NO